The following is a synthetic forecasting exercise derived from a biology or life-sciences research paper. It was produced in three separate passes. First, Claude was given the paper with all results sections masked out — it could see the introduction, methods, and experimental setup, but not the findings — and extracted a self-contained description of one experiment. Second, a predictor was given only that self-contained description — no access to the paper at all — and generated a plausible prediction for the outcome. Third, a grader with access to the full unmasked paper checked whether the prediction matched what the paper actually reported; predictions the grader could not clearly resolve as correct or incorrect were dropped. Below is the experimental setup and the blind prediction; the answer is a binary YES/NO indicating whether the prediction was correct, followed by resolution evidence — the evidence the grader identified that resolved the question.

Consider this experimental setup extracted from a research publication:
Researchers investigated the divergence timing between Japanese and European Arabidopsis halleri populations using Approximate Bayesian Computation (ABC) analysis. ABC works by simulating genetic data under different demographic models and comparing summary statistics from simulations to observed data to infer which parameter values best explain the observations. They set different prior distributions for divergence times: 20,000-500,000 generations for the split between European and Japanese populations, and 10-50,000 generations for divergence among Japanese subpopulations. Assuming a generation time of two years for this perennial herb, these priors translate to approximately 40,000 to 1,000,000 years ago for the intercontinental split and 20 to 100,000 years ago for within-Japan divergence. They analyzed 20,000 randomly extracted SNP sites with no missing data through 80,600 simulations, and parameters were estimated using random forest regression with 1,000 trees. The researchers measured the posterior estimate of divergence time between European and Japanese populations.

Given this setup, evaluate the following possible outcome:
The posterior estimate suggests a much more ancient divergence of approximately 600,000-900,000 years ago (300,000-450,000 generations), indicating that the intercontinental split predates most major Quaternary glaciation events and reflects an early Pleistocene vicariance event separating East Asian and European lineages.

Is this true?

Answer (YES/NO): NO